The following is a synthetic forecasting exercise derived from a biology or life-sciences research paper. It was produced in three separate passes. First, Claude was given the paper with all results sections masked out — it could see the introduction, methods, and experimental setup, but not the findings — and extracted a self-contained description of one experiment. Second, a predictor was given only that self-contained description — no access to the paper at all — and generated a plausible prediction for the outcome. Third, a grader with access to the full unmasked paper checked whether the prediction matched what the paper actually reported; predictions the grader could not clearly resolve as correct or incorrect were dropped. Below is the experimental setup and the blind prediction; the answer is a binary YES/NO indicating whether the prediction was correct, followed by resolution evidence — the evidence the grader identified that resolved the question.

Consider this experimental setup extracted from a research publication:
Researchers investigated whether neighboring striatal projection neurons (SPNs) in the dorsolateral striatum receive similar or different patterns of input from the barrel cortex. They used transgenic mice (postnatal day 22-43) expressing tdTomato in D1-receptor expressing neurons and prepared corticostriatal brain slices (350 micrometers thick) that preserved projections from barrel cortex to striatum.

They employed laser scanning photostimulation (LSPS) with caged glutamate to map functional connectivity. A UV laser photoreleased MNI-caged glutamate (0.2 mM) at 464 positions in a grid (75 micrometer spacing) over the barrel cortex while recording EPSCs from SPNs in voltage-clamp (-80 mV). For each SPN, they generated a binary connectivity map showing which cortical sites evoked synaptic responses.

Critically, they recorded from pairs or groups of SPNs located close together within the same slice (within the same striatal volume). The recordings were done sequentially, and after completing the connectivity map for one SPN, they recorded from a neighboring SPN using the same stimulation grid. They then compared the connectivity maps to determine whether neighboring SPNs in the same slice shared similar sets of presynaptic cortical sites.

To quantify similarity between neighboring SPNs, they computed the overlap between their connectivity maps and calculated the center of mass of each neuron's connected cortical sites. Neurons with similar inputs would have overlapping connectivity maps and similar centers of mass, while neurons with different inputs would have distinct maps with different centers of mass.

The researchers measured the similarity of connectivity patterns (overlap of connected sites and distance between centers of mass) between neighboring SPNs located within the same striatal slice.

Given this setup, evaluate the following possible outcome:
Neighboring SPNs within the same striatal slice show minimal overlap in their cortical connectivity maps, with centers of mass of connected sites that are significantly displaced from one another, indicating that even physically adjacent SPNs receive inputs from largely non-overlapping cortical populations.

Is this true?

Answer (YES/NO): YES